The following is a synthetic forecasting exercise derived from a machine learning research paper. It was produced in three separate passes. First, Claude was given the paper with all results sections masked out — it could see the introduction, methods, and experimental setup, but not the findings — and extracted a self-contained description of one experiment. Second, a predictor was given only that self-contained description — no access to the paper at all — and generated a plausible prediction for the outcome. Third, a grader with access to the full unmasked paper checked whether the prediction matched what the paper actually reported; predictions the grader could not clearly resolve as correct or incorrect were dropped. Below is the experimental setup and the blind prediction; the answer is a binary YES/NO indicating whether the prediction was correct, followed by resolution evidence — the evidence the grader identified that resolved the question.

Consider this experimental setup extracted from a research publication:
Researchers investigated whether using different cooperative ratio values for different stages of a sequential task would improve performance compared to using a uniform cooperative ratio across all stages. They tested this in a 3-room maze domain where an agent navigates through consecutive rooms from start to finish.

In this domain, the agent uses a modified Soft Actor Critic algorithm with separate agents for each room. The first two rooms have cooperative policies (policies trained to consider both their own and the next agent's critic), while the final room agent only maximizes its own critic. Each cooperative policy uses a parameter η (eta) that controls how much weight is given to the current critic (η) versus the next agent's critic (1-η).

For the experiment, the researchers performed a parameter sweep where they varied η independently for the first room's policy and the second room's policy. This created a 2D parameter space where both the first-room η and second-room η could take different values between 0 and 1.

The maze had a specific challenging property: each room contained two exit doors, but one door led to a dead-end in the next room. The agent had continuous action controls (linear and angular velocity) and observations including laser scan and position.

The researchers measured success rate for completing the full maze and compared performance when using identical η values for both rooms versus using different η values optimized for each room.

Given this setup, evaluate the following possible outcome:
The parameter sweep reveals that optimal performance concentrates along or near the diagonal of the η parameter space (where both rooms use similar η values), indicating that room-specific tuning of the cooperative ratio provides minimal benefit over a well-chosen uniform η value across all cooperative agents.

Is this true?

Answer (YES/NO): NO